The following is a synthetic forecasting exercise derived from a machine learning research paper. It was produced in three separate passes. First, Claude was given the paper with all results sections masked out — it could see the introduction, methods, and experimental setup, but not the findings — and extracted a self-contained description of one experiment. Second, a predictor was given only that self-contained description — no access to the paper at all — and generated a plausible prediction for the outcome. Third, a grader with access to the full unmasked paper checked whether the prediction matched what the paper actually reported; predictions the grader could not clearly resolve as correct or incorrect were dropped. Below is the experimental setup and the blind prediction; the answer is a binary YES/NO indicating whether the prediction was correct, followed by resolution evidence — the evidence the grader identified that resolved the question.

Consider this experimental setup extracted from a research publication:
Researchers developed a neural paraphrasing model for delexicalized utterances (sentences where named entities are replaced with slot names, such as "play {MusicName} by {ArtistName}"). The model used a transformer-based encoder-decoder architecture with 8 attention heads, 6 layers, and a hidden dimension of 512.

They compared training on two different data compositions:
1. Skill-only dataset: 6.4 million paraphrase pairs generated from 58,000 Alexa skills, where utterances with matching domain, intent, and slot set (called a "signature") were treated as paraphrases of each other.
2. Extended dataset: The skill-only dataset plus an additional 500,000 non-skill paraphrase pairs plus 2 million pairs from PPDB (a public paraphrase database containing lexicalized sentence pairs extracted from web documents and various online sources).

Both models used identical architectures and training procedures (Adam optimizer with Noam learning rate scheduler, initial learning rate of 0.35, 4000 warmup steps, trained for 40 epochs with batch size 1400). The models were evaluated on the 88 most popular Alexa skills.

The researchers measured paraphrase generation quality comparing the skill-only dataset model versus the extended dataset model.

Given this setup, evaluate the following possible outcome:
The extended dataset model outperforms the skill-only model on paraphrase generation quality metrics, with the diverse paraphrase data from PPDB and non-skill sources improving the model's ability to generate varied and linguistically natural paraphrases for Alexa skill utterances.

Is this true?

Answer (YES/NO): NO